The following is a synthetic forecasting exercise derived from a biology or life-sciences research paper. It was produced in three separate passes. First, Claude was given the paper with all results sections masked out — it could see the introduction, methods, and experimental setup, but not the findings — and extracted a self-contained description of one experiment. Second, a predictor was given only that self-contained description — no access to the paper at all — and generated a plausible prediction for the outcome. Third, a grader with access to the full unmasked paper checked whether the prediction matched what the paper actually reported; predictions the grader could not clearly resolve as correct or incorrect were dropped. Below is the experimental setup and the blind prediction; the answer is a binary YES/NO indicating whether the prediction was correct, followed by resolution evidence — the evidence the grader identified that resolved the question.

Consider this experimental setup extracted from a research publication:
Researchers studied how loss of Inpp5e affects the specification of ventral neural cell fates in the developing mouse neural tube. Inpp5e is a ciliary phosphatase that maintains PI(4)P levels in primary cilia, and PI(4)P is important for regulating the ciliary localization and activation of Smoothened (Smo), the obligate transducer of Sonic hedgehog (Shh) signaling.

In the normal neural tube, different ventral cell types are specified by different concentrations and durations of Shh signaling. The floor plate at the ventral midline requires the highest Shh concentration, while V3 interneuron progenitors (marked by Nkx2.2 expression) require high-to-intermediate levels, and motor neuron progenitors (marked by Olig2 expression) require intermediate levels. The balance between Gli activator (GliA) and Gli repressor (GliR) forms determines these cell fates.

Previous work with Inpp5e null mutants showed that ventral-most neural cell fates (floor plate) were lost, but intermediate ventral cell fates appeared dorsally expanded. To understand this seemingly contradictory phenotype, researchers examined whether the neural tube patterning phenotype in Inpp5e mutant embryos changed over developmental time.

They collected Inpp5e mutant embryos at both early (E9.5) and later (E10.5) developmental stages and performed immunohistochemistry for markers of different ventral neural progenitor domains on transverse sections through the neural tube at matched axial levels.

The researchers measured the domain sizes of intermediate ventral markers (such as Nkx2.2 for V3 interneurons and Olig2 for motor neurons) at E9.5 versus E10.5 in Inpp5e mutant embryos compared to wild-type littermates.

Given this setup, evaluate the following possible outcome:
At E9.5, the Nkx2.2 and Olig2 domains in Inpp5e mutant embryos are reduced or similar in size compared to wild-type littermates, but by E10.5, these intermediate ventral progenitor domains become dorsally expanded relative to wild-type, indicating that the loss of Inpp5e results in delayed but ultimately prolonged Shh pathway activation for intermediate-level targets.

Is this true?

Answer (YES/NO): NO